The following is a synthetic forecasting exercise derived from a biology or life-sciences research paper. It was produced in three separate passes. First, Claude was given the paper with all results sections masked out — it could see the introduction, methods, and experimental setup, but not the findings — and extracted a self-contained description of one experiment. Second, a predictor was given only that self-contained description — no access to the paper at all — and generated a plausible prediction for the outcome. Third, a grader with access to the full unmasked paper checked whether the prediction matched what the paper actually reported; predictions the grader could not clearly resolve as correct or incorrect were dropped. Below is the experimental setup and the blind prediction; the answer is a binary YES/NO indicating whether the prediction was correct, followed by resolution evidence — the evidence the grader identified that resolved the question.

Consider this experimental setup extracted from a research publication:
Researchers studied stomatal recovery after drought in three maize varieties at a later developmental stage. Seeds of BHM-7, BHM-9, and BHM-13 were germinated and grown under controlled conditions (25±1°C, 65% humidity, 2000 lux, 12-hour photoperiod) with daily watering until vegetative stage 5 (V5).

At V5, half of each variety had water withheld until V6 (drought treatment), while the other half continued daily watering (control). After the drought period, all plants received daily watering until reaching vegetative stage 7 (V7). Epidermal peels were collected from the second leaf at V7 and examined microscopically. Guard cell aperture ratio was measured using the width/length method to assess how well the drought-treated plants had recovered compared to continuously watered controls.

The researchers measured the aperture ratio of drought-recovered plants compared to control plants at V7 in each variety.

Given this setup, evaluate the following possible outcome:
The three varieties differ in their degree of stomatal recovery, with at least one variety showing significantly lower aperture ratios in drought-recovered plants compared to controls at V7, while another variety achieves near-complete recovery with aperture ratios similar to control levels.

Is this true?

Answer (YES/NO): YES